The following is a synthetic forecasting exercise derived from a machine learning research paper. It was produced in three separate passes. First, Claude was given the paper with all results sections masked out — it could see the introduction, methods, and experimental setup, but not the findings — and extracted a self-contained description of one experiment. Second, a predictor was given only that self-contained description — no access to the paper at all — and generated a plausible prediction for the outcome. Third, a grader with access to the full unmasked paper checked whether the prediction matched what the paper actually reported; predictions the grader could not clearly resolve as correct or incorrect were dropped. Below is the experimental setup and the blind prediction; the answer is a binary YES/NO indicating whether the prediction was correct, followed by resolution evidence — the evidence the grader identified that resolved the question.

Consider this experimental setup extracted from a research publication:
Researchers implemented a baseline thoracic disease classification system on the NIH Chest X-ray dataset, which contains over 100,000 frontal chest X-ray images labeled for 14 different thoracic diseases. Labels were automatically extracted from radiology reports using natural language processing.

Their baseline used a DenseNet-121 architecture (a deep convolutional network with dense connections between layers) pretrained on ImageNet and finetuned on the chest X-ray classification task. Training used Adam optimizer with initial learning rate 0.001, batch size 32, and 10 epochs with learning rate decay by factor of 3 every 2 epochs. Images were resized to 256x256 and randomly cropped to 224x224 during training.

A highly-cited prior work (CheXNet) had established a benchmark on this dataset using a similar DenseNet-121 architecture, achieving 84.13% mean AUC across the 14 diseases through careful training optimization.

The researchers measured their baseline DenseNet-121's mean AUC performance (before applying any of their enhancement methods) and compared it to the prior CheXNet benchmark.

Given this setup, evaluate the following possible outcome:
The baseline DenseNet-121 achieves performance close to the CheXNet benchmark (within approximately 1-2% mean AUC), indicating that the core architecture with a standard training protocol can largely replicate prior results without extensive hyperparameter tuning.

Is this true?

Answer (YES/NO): YES